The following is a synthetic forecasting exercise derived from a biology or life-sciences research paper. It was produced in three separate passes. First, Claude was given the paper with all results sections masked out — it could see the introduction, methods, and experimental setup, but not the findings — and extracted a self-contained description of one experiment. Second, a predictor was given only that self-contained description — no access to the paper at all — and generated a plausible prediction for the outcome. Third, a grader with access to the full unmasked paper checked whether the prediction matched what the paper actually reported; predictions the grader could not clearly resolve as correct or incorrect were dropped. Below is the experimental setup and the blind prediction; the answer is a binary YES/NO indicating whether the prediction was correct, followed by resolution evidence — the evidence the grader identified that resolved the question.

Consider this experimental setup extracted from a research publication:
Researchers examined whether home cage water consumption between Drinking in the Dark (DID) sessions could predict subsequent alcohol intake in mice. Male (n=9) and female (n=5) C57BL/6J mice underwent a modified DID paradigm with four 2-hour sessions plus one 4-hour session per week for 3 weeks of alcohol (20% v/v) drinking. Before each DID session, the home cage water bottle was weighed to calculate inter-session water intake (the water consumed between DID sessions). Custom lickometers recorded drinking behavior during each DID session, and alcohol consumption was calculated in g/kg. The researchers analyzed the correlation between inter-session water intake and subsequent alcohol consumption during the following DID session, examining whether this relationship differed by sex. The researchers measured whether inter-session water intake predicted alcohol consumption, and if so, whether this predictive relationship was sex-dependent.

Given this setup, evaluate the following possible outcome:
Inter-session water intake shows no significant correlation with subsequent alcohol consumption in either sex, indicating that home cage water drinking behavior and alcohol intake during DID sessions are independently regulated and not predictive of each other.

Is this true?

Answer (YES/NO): NO